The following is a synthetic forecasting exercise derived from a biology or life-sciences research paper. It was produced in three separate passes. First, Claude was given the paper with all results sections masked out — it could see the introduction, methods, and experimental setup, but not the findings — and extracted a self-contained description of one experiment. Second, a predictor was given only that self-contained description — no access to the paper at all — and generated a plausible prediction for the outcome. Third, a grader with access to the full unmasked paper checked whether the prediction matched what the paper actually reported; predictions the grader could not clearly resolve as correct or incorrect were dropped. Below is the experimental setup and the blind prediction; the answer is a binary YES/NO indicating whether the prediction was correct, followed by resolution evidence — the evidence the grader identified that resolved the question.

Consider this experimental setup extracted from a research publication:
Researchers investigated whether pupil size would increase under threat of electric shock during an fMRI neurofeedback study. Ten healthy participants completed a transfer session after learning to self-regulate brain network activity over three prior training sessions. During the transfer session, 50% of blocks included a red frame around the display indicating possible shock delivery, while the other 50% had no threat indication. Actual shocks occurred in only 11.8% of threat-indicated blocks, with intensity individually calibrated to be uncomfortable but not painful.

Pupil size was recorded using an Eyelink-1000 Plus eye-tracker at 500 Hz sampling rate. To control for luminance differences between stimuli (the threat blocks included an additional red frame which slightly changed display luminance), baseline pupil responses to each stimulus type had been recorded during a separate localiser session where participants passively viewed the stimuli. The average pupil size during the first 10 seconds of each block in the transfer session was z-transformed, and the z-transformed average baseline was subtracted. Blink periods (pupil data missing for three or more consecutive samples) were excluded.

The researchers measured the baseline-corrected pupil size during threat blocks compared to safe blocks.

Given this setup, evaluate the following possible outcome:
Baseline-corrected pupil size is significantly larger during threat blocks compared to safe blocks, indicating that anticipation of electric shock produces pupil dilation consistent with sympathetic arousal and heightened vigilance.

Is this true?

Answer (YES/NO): YES